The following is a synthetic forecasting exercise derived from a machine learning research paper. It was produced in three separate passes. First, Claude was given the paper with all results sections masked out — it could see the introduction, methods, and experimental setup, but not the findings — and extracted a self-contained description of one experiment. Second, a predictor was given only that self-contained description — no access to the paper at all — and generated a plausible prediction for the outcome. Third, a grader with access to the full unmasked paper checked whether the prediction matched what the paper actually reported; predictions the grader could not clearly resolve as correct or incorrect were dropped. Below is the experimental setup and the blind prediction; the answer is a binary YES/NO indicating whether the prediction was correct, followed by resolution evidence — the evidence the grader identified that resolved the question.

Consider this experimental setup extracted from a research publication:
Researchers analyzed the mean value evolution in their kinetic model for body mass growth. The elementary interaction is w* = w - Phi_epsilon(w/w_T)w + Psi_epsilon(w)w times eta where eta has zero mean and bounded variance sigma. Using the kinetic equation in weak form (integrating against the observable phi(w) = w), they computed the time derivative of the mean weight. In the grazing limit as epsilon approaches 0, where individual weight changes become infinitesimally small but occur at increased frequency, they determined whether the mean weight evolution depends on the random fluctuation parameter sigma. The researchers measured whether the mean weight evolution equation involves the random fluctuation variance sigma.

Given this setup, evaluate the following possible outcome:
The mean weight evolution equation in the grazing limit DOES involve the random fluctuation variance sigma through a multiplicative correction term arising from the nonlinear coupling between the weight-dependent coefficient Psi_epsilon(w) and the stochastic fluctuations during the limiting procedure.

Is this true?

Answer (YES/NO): NO